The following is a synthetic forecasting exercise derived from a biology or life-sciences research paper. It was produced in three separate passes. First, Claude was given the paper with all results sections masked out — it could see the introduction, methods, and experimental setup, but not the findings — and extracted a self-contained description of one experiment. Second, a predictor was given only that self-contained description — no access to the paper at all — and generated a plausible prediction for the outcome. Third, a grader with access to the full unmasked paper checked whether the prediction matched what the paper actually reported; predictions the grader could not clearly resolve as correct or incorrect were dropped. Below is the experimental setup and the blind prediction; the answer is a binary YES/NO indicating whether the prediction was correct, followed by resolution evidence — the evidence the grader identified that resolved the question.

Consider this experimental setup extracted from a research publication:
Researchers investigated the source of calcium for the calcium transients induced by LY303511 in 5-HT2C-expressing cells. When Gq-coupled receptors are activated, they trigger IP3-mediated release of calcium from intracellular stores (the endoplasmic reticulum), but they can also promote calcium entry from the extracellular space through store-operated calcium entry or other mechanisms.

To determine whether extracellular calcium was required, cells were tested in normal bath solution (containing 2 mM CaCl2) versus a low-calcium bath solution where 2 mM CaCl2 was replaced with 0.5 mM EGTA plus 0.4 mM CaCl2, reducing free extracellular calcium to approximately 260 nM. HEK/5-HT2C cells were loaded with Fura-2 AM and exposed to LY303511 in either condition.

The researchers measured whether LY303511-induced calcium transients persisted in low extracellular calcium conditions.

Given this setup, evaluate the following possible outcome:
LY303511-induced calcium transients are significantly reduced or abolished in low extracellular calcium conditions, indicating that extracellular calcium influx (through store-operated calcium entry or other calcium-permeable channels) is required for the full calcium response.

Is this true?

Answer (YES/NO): NO